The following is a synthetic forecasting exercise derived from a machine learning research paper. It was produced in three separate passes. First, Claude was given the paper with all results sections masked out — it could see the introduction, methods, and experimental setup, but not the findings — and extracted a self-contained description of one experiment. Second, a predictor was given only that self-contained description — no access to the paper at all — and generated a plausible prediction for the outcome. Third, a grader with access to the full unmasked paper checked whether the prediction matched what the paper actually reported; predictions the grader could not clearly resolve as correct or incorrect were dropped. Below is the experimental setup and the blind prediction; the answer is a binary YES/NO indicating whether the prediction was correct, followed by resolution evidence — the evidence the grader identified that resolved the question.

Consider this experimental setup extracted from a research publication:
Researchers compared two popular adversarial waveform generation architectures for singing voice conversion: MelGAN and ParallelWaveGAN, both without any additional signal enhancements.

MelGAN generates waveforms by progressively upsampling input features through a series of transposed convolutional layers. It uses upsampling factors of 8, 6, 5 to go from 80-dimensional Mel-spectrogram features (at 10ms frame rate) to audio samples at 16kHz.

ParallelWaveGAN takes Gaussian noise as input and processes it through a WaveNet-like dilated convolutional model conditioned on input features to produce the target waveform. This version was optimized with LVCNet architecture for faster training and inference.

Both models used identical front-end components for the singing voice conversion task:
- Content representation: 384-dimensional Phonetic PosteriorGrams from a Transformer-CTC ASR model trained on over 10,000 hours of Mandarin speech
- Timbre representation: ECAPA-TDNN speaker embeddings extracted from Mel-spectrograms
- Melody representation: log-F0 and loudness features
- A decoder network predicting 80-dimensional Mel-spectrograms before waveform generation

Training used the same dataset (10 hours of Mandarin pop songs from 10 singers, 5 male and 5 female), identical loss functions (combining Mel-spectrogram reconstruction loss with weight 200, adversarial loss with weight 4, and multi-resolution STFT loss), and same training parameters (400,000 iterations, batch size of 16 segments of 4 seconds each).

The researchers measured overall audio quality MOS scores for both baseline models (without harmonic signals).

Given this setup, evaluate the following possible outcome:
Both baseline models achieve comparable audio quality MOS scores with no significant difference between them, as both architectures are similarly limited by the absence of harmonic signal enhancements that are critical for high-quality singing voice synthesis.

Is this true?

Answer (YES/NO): YES